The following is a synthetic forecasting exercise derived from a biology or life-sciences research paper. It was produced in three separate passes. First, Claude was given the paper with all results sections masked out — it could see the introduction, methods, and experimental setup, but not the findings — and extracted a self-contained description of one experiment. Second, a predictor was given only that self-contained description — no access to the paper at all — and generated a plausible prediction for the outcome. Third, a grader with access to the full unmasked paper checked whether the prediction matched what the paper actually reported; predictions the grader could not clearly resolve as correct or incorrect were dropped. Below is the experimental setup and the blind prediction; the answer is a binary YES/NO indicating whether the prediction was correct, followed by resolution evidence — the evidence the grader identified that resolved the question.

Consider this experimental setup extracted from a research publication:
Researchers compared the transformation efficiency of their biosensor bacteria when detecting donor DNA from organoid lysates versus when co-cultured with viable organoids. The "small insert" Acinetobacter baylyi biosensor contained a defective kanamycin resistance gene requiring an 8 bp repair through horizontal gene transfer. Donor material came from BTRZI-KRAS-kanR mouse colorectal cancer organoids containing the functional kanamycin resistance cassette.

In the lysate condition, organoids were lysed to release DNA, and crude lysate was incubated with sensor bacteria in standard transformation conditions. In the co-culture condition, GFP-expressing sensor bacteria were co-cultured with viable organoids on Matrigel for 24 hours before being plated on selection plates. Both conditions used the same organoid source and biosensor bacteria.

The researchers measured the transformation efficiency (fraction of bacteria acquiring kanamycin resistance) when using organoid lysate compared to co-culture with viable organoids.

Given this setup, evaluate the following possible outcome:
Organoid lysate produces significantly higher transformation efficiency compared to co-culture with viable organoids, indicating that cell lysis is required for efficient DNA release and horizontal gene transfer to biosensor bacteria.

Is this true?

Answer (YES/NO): YES